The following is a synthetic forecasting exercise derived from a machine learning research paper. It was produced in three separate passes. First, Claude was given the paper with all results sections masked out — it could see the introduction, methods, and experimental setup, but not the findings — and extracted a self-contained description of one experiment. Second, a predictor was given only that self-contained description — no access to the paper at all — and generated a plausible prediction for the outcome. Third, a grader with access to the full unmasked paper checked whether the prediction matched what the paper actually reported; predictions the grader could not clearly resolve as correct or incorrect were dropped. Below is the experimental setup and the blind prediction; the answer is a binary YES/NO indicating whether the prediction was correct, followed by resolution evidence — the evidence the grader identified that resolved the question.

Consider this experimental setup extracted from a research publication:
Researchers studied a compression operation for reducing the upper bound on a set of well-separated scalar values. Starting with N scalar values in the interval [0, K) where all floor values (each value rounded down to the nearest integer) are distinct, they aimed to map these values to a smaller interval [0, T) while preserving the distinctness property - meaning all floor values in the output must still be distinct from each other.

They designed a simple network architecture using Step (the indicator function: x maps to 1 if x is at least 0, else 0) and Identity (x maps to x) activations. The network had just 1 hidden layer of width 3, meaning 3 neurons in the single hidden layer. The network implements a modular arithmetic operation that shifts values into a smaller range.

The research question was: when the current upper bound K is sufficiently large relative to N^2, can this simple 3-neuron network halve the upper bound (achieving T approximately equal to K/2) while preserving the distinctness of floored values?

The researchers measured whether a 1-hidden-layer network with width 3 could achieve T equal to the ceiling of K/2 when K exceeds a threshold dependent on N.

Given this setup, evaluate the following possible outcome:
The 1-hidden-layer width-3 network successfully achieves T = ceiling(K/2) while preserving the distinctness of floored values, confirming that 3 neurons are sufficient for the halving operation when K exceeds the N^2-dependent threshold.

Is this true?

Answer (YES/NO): YES